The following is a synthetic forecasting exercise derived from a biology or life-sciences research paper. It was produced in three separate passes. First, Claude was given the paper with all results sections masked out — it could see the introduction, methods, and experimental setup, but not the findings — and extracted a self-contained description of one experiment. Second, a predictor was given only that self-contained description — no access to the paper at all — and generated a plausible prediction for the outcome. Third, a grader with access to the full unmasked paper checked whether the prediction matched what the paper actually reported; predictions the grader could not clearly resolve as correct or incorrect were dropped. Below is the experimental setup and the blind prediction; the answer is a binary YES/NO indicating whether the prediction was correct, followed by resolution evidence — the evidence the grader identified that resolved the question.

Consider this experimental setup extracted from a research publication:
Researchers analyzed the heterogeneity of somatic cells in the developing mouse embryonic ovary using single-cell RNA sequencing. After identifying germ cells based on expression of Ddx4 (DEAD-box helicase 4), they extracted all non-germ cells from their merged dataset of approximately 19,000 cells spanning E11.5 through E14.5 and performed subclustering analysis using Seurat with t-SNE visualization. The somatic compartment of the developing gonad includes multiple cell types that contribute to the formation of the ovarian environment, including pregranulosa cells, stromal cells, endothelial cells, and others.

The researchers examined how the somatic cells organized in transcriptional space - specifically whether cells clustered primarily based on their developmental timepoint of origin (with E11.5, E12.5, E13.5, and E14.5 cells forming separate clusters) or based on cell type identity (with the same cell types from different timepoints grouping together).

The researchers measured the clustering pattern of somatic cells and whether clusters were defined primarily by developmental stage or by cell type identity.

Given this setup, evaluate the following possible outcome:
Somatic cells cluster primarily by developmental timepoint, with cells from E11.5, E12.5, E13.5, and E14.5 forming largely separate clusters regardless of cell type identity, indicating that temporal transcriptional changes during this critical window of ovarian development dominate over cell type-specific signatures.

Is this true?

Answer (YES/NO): NO